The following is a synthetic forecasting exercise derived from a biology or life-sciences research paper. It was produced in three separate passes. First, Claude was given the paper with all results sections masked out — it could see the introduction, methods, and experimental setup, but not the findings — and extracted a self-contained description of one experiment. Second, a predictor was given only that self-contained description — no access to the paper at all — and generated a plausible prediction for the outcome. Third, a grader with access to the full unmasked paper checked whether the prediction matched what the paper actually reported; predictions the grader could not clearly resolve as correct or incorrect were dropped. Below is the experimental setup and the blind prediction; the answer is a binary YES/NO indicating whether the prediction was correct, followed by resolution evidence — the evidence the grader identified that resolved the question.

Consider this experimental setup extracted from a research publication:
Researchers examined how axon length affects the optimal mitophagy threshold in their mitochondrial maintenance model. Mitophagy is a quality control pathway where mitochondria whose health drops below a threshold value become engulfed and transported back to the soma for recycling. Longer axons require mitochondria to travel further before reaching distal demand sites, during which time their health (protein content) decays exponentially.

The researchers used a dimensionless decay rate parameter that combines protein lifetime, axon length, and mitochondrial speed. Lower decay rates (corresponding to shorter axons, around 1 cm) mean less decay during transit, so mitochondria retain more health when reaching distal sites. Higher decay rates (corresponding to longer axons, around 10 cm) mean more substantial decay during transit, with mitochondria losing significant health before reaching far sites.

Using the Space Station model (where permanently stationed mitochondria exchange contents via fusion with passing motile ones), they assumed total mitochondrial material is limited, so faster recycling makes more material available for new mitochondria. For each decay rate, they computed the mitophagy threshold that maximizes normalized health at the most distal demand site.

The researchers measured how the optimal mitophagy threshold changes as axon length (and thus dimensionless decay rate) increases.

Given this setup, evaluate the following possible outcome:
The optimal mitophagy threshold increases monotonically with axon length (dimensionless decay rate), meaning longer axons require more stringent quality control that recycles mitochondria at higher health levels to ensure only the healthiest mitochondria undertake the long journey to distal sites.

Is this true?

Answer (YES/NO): NO